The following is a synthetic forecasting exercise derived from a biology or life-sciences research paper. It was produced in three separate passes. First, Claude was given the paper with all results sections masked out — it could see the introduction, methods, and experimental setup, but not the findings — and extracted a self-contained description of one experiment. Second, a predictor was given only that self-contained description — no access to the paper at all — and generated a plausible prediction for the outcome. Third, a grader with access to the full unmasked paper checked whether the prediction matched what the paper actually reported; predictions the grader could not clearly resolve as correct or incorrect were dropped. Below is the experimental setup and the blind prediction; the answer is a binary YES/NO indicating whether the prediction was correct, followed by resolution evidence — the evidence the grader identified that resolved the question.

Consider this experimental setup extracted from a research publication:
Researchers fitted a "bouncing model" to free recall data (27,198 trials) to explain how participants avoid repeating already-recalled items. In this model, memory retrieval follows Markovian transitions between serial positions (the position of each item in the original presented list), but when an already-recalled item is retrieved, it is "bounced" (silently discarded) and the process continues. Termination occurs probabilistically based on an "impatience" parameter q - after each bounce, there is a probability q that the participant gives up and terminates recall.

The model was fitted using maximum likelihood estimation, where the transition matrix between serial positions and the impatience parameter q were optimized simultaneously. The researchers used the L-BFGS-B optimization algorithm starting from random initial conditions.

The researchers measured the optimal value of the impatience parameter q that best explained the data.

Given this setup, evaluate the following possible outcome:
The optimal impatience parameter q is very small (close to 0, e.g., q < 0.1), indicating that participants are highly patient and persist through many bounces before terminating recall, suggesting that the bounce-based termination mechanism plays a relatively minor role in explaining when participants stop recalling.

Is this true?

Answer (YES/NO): NO